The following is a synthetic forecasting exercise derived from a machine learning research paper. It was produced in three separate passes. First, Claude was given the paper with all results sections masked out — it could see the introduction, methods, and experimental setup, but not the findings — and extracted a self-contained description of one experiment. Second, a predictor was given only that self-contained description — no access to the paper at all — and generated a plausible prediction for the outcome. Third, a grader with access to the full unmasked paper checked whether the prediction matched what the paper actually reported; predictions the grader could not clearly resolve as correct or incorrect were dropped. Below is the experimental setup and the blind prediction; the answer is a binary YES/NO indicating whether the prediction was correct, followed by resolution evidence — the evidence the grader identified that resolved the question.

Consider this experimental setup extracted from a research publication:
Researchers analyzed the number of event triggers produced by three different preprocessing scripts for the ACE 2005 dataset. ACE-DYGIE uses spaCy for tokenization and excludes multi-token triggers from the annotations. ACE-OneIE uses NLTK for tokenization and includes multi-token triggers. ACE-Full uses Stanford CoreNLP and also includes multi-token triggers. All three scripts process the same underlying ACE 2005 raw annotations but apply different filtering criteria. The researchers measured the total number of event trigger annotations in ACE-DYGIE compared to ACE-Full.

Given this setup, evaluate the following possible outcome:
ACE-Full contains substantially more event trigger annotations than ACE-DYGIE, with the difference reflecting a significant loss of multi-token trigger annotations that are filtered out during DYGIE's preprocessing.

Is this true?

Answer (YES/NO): YES